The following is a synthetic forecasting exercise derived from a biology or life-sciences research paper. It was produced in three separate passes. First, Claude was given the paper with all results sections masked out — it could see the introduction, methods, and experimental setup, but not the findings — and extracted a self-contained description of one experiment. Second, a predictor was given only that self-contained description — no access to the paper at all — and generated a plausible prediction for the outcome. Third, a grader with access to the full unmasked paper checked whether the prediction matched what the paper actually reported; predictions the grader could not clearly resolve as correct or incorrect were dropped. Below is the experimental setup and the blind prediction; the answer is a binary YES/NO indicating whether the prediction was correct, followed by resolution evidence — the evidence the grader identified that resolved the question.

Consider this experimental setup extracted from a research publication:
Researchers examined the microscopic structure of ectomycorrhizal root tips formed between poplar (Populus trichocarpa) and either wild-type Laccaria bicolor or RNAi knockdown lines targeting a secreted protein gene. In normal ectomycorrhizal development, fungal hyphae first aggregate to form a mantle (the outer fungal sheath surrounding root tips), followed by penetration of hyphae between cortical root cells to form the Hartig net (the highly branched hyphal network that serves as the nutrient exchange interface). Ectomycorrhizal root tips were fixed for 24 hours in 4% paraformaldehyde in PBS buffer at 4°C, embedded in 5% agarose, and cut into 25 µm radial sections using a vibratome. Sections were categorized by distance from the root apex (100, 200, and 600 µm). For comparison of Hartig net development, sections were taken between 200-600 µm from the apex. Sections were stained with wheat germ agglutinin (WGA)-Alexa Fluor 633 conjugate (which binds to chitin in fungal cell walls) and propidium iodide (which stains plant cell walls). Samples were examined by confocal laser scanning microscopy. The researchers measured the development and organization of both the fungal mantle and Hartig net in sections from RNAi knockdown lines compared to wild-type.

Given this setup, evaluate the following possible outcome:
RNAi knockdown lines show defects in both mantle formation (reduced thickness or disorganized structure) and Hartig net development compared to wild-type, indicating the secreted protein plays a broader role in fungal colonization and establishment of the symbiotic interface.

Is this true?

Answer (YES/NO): YES